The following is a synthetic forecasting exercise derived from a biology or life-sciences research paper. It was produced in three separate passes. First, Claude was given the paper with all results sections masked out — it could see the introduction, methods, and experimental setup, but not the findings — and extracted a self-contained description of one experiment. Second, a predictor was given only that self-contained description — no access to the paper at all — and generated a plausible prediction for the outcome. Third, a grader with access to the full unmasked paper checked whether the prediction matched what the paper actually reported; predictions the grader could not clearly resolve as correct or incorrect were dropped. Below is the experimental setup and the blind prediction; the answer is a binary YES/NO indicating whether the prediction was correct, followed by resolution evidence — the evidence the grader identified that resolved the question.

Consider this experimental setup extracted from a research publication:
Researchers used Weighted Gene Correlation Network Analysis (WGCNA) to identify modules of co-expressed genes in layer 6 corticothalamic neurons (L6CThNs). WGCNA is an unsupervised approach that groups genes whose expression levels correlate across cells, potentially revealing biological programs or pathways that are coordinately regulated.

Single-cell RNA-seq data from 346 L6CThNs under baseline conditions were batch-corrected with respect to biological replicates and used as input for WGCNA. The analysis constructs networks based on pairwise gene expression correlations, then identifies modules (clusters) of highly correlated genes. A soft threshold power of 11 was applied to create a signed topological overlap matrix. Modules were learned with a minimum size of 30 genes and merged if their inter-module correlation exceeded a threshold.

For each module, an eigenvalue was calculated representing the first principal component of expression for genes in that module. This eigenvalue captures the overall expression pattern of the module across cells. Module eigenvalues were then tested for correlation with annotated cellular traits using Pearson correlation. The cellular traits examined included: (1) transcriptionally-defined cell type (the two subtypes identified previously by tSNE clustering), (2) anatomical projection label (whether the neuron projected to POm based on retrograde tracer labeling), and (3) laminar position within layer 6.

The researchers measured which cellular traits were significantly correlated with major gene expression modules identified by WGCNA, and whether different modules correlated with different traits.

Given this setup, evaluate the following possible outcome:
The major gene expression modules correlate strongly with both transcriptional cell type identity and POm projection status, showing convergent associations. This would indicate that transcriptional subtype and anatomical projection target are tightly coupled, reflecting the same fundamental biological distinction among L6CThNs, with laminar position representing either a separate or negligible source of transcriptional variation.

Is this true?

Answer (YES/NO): NO